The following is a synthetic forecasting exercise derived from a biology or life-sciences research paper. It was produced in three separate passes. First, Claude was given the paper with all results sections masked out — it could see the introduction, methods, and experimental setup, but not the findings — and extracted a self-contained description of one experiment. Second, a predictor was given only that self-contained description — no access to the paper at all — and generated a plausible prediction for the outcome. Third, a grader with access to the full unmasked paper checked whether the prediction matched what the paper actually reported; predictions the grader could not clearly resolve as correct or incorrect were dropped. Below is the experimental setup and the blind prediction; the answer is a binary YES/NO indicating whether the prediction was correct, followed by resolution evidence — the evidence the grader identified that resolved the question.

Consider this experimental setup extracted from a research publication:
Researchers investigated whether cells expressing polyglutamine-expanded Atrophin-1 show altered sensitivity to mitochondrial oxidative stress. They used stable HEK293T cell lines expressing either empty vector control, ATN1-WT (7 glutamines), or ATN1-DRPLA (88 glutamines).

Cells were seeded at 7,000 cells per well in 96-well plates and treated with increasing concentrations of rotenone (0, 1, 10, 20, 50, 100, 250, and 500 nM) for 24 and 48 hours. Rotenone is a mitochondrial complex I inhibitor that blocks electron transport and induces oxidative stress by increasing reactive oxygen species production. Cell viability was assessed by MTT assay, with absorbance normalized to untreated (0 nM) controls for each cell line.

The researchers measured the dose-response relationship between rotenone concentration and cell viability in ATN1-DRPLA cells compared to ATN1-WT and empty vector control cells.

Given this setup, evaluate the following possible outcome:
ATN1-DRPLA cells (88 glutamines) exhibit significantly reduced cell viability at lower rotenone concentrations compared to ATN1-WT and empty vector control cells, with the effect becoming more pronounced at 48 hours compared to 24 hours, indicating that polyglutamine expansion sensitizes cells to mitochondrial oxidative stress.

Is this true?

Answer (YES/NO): YES